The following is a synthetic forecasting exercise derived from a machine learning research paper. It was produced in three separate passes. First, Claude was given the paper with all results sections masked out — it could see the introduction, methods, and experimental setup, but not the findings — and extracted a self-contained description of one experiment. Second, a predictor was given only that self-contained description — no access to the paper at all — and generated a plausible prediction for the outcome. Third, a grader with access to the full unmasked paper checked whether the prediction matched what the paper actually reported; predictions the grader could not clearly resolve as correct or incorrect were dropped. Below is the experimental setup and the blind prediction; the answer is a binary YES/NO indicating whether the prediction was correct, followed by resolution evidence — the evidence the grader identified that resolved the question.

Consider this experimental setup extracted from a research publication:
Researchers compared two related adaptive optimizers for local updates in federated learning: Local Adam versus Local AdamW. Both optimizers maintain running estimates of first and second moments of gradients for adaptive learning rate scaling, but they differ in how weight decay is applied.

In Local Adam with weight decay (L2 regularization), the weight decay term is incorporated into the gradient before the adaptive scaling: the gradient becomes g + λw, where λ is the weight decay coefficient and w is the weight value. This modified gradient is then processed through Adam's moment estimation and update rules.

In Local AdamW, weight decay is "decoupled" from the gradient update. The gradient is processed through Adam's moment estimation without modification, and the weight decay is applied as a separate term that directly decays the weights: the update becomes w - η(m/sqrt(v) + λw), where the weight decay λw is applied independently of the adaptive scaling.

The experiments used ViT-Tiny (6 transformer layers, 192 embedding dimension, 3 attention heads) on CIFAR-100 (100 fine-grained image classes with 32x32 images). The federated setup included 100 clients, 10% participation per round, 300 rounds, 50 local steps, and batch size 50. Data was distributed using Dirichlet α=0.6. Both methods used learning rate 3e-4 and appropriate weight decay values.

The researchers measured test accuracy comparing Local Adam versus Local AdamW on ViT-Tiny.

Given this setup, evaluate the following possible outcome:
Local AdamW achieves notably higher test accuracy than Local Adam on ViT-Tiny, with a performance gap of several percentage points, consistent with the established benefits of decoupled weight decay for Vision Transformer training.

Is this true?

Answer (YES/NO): NO